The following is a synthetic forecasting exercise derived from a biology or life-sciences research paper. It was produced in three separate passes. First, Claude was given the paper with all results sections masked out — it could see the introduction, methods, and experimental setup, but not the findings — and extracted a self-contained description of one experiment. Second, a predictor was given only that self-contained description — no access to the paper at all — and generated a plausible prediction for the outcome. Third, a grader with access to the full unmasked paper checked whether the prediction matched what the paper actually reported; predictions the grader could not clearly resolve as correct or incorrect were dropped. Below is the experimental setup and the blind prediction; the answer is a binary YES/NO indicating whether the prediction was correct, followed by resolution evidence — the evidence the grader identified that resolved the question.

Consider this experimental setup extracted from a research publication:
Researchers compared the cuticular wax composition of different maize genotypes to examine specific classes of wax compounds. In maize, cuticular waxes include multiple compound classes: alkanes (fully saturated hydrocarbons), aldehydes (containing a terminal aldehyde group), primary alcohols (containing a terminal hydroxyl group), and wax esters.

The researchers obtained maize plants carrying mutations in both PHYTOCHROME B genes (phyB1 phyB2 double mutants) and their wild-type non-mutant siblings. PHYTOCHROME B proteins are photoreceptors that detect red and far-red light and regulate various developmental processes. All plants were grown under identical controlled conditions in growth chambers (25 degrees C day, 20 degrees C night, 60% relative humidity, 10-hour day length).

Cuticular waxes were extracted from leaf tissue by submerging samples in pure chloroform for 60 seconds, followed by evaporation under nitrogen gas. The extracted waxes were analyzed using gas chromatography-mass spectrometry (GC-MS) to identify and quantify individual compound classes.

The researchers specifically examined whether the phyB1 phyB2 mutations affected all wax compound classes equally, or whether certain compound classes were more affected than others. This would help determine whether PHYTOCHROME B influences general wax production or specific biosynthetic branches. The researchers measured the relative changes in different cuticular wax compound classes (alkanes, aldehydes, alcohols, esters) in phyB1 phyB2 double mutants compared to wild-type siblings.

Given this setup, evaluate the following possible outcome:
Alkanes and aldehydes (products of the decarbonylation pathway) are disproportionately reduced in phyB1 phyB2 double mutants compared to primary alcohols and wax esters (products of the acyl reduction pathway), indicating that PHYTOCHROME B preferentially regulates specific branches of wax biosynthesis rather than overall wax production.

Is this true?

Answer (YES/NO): NO